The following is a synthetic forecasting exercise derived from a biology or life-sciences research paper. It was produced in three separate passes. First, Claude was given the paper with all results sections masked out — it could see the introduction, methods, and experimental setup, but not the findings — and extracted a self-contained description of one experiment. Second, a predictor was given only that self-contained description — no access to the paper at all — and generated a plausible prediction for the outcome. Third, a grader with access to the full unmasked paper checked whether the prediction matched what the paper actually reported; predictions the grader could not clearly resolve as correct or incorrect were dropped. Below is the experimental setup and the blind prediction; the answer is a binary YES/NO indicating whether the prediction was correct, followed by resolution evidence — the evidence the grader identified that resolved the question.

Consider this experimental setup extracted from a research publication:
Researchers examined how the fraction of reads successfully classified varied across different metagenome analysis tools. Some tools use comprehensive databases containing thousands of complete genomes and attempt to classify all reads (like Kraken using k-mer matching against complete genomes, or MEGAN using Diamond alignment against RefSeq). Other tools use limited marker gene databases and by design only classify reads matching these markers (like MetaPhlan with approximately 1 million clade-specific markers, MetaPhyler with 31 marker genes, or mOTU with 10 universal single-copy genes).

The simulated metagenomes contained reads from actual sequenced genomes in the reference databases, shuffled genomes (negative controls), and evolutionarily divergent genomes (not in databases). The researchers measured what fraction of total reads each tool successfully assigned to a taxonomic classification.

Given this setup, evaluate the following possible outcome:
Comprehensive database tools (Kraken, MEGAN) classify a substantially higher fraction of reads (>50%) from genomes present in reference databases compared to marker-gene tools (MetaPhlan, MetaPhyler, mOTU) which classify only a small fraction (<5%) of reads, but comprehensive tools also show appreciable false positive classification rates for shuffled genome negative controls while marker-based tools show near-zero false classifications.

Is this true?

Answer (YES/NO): NO